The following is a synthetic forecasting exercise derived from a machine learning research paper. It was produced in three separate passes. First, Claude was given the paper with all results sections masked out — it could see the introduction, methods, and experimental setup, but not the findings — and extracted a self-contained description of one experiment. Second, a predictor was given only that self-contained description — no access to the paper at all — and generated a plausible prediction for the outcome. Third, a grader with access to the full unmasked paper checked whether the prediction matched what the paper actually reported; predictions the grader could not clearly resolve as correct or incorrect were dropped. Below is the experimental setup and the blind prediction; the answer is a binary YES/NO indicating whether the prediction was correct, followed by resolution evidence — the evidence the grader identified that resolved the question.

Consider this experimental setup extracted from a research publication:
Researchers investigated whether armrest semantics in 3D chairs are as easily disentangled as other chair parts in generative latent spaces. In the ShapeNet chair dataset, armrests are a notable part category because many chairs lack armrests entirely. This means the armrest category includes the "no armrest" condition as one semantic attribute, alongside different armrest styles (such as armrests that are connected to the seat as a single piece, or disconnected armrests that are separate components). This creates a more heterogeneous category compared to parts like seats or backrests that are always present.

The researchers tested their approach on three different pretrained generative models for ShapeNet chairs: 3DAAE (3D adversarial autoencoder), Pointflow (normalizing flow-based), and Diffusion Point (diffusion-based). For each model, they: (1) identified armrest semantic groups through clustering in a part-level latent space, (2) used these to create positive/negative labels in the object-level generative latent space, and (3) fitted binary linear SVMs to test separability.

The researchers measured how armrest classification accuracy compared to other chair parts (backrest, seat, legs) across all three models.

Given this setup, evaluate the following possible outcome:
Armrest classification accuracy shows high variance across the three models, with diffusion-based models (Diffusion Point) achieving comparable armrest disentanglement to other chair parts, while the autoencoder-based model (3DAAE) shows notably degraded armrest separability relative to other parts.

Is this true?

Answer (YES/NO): NO